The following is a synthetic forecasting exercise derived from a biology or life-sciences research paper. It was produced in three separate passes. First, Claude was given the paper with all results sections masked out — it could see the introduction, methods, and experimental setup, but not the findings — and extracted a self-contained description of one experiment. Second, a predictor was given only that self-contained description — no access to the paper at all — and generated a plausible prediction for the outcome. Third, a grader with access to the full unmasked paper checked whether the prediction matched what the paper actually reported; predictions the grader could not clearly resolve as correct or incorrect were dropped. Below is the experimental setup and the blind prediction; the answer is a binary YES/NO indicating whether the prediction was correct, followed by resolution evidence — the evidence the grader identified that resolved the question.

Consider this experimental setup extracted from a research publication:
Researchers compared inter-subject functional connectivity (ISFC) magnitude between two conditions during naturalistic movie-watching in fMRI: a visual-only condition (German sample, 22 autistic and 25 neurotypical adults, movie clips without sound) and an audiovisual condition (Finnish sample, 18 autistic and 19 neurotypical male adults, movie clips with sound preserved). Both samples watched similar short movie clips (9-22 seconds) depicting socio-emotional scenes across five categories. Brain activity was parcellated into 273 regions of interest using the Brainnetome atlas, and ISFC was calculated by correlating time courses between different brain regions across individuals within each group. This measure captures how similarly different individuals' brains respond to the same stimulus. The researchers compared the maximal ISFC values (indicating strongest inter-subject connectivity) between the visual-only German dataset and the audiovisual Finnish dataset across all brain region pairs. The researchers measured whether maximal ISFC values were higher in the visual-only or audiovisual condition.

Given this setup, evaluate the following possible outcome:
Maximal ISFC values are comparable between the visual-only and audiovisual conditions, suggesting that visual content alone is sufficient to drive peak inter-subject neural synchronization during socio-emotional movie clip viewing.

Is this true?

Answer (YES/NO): NO